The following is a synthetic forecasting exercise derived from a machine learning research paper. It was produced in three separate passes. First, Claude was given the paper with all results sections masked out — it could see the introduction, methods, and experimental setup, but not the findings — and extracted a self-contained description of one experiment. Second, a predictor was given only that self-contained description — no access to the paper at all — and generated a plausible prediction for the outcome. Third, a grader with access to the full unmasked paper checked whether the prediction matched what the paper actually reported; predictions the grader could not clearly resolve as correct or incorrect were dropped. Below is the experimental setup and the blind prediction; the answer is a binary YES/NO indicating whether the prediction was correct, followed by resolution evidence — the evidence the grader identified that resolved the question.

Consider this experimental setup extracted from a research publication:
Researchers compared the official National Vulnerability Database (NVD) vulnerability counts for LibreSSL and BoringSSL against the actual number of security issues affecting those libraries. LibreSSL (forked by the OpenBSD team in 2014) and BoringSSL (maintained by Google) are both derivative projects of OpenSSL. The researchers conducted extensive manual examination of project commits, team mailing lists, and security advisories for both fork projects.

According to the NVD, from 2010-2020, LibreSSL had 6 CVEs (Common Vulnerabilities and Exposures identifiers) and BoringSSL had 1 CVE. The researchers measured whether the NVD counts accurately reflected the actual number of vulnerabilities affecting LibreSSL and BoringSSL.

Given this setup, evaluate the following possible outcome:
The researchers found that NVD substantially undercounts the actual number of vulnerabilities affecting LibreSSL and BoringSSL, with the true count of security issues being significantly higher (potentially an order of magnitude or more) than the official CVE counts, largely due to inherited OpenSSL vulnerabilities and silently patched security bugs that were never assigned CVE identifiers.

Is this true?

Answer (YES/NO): YES